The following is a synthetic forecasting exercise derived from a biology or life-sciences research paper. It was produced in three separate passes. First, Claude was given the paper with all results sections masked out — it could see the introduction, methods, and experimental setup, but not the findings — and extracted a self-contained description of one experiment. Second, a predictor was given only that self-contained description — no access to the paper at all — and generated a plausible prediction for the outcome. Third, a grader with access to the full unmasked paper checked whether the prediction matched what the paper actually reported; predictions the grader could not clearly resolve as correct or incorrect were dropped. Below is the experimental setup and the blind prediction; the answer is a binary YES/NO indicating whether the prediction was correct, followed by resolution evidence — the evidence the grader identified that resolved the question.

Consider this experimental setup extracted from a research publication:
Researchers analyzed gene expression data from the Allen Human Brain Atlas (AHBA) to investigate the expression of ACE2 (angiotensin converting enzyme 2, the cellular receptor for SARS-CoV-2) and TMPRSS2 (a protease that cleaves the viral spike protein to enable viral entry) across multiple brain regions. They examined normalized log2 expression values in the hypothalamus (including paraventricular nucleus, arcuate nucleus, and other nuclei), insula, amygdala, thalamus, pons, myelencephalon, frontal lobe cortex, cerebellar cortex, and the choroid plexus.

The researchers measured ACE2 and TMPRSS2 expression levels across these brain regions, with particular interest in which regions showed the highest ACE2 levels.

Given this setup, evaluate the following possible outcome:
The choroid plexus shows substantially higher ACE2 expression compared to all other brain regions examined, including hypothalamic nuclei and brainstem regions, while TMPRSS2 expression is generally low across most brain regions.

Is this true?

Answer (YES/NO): NO